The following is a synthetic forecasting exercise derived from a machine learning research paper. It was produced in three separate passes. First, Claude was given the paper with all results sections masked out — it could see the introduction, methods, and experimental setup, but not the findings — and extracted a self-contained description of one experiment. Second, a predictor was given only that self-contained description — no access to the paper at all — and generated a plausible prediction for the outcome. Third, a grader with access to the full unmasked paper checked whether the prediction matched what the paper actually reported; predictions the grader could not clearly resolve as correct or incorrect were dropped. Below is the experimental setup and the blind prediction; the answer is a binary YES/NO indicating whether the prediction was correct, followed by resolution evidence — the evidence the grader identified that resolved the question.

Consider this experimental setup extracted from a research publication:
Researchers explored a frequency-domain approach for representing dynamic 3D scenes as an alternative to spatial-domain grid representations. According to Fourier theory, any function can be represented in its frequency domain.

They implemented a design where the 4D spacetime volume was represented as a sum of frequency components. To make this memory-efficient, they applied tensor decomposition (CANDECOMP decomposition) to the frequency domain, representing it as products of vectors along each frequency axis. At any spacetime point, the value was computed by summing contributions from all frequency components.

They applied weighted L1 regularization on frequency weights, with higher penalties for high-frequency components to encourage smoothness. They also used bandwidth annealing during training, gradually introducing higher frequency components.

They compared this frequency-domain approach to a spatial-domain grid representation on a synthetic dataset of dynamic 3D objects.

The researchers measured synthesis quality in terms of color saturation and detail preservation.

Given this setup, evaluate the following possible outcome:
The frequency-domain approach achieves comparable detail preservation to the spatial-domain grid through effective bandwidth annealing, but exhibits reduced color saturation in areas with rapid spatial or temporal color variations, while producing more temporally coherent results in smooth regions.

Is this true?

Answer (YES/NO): NO